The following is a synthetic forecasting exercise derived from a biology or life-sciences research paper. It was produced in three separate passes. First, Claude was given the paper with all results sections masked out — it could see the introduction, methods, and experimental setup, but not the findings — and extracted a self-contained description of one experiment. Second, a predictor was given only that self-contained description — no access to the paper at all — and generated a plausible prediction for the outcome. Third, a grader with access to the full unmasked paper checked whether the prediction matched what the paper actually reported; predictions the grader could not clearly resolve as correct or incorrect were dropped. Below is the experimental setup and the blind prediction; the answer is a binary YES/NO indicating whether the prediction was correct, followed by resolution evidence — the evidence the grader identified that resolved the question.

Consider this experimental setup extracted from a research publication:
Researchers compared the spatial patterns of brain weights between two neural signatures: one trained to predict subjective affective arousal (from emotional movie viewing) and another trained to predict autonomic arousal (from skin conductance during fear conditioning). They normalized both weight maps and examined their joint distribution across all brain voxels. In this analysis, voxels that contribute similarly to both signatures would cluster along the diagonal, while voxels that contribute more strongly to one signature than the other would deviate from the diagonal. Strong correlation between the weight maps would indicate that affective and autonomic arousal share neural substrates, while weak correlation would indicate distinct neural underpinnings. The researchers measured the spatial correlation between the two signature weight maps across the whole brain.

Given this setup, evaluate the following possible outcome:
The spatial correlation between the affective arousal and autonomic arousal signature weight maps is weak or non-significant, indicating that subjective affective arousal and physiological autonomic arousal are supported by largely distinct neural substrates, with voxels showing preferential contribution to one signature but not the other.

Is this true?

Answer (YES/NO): YES